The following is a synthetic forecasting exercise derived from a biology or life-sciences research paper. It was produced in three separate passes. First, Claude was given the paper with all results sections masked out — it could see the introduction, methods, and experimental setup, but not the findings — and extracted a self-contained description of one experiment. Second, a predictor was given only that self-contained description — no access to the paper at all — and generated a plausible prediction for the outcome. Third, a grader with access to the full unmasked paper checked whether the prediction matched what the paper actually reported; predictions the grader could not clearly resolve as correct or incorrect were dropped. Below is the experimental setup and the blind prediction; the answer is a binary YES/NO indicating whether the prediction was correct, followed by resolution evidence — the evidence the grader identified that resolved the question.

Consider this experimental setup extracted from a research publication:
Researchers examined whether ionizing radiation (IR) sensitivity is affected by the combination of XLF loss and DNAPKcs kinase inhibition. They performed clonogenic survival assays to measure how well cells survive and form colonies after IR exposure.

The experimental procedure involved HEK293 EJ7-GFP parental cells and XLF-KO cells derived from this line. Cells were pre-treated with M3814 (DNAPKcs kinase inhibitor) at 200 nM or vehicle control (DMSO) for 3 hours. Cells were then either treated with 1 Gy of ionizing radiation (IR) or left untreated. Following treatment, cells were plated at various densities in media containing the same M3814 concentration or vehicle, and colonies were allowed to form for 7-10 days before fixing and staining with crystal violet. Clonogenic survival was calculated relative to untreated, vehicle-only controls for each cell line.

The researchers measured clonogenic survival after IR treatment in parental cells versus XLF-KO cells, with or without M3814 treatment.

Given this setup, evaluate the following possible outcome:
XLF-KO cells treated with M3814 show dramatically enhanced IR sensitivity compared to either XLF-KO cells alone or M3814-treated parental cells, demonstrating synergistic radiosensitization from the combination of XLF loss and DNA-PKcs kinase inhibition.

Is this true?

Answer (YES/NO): NO